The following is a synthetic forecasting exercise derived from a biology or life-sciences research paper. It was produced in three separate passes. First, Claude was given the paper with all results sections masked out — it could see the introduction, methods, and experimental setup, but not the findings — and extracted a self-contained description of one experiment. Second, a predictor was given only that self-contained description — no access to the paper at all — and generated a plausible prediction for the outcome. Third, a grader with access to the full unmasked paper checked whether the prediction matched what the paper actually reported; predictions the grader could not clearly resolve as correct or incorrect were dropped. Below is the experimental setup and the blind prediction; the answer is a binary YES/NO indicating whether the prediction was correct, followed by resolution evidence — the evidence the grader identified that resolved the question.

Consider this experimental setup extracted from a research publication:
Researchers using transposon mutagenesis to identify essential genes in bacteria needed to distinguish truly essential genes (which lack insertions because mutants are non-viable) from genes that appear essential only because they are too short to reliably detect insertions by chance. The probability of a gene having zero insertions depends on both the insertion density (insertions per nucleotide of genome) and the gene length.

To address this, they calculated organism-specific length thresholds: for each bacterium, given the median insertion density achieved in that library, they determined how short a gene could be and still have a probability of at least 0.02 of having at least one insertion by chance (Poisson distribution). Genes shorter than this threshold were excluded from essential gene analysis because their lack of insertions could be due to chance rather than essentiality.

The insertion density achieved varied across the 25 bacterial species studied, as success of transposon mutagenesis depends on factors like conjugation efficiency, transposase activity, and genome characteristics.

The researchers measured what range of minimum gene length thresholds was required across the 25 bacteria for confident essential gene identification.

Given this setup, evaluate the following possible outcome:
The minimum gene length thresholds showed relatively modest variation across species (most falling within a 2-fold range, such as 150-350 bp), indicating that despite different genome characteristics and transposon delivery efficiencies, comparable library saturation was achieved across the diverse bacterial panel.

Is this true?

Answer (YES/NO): NO